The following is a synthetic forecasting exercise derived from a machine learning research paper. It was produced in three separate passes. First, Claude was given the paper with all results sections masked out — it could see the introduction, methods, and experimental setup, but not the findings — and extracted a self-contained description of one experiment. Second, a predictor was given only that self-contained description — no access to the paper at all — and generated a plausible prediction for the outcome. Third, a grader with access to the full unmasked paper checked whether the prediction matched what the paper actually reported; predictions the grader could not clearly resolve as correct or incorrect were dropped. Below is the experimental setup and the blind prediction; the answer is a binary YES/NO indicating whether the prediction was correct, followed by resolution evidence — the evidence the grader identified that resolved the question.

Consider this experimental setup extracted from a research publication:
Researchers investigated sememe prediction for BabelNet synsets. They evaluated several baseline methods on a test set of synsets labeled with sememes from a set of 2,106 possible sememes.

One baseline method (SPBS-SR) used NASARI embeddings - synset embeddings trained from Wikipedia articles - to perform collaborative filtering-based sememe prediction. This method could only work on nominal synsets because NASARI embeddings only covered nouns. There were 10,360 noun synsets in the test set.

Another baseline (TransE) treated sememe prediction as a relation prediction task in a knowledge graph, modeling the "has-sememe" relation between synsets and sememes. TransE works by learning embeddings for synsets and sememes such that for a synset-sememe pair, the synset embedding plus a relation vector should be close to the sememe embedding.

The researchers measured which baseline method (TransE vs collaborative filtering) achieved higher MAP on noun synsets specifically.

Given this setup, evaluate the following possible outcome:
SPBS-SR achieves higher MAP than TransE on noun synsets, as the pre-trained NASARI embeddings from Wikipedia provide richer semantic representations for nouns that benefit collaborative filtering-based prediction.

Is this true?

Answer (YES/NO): YES